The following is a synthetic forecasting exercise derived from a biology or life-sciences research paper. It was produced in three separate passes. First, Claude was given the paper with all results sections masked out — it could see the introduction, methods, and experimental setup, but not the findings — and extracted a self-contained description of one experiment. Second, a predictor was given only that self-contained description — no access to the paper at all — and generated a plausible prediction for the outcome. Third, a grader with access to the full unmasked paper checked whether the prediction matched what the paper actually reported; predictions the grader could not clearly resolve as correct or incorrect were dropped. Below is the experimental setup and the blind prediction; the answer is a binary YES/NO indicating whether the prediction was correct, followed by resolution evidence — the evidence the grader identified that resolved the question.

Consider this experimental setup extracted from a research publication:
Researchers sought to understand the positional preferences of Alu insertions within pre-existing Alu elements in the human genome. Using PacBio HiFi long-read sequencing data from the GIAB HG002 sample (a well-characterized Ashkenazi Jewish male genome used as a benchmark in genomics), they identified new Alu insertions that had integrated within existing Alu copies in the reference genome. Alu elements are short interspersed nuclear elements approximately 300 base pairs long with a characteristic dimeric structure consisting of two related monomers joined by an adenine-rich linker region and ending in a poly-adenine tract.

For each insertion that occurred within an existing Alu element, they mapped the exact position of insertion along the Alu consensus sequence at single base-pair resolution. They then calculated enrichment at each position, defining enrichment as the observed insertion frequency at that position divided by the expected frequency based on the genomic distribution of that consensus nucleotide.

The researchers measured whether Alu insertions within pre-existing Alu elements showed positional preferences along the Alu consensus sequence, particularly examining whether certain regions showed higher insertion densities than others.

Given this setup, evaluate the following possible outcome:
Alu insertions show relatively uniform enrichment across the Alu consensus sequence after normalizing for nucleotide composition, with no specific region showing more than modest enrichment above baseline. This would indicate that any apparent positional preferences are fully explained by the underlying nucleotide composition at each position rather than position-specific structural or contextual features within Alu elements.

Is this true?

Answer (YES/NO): NO